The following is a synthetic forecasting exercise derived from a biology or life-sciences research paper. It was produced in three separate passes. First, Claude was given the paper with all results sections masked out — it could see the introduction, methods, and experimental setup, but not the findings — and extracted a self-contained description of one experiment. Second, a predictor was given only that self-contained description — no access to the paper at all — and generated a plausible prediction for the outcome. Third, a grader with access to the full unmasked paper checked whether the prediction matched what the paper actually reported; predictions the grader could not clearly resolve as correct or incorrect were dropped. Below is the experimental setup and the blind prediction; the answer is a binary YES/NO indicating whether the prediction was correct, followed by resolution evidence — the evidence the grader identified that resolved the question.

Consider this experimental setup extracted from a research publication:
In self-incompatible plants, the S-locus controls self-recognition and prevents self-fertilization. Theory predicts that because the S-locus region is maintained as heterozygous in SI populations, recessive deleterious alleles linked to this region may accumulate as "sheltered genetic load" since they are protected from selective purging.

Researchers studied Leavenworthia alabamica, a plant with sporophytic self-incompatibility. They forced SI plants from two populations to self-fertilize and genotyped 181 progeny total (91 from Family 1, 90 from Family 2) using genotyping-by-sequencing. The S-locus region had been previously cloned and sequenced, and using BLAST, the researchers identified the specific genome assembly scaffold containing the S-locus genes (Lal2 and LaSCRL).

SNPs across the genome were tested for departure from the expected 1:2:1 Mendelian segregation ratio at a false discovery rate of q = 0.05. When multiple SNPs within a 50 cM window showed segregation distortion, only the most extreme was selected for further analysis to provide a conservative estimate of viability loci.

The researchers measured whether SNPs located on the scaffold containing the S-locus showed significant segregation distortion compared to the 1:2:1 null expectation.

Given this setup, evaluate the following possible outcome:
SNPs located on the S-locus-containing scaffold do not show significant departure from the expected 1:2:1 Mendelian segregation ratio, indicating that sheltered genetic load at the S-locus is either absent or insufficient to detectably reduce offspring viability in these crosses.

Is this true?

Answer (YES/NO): NO